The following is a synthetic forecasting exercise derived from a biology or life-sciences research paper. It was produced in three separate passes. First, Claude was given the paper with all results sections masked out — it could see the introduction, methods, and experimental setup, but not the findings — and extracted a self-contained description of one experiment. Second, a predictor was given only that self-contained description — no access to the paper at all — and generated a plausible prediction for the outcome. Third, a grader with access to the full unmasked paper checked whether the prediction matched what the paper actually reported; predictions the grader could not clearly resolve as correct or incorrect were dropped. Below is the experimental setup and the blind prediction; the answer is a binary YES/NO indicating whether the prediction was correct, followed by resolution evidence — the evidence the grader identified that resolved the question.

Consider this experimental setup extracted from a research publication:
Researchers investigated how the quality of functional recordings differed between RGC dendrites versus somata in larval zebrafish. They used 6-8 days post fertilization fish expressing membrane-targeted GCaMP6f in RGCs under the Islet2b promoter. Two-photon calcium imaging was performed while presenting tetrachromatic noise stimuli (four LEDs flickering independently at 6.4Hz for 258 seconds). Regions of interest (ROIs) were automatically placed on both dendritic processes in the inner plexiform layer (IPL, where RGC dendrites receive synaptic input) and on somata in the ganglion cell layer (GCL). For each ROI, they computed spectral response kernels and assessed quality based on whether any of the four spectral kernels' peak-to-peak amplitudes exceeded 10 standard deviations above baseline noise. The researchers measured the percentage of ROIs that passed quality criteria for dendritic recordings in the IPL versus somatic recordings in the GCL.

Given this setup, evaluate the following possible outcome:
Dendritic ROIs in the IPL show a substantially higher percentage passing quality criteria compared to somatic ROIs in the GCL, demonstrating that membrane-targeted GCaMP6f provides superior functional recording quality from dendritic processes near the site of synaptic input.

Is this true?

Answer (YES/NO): YES